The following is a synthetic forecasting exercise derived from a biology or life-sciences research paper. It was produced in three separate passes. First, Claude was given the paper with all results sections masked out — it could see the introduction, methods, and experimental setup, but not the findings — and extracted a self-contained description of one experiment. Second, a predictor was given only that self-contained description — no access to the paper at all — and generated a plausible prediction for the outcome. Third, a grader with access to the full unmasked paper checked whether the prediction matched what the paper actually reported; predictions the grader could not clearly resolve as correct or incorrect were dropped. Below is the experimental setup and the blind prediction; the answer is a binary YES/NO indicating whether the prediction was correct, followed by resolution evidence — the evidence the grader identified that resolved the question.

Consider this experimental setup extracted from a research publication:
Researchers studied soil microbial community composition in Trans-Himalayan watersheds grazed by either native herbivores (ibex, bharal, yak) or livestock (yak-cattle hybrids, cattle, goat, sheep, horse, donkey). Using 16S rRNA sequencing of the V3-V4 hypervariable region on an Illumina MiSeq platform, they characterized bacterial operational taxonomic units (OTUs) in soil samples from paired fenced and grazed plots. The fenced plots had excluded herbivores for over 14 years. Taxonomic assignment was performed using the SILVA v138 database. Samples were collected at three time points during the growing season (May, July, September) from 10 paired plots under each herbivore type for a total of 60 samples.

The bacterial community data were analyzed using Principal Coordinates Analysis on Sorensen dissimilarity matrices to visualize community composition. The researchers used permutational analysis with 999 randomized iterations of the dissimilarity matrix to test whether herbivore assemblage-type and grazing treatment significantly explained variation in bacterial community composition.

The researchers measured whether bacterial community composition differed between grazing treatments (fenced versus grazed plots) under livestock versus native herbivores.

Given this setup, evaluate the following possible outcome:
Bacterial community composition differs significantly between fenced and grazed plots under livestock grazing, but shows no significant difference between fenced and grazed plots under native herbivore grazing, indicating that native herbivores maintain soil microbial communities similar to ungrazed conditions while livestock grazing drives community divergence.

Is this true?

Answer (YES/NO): NO